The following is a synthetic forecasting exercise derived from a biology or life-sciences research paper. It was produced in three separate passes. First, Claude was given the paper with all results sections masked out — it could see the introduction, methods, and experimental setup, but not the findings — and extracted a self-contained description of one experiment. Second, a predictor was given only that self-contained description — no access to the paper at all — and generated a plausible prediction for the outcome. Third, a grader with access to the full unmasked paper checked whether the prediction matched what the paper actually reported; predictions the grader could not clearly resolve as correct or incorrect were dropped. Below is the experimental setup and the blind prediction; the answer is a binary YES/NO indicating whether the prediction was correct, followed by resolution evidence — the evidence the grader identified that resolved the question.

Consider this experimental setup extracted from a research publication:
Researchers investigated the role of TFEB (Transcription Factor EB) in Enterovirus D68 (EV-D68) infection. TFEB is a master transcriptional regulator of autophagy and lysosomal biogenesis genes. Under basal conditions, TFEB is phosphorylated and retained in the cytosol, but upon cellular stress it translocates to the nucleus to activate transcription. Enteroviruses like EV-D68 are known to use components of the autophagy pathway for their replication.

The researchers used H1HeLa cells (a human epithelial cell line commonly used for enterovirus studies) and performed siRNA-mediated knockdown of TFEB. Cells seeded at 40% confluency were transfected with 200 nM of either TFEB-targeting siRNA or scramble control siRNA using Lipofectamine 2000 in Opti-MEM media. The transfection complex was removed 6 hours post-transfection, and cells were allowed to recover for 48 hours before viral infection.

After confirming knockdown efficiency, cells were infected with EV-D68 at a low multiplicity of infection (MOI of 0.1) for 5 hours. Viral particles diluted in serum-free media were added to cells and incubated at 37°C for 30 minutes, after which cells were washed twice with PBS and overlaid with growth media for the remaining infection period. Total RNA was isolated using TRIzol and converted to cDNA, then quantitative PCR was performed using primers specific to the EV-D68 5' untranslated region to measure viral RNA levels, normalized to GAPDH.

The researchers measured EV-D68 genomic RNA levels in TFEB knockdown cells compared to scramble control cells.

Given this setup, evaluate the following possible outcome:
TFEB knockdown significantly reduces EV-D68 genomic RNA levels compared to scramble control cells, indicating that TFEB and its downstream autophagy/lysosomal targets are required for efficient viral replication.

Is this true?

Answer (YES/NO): YES